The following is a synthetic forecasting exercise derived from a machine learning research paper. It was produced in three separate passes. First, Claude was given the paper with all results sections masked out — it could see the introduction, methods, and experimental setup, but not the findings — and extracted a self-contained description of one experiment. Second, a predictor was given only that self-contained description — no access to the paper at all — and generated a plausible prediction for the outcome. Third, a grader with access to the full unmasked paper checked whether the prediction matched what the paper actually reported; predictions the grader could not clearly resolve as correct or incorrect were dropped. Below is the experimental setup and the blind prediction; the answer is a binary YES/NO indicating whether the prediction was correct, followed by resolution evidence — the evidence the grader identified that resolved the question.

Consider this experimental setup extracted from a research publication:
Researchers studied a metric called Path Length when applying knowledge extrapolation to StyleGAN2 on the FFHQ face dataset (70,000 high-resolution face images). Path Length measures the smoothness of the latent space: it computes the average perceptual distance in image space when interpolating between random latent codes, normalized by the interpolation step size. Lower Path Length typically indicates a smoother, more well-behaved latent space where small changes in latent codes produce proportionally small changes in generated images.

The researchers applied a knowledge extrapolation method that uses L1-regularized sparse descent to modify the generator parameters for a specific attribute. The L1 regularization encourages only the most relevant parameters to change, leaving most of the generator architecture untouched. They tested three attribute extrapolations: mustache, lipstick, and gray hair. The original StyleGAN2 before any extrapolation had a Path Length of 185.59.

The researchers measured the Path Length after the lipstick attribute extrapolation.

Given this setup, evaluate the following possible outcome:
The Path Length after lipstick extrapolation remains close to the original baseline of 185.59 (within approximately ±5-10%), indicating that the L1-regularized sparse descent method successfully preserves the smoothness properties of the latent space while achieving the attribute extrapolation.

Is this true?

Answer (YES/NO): YES